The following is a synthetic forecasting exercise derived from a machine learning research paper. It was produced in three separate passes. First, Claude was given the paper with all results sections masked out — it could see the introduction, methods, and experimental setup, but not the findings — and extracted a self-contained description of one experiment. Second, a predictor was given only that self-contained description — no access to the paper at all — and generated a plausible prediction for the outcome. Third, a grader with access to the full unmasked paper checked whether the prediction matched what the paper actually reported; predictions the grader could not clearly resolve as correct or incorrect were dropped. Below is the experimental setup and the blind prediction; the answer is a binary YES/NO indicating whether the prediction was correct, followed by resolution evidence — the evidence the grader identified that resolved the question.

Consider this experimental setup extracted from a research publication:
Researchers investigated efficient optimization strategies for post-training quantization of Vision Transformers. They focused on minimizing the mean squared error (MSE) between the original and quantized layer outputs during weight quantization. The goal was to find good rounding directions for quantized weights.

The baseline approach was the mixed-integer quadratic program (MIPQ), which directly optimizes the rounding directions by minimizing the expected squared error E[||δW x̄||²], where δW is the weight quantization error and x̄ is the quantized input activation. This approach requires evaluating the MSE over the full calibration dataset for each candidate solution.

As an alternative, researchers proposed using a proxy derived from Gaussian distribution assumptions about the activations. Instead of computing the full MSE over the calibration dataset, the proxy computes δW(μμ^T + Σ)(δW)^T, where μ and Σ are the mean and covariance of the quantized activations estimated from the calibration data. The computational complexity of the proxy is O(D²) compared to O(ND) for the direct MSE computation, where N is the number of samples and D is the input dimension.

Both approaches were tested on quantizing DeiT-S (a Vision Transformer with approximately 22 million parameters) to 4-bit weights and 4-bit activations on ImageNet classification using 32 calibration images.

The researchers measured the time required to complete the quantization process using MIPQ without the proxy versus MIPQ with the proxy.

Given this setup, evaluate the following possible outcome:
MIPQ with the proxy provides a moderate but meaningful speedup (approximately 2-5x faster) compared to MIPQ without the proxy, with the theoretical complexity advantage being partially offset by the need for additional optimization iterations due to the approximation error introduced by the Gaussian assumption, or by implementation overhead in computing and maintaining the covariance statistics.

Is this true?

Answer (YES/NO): NO